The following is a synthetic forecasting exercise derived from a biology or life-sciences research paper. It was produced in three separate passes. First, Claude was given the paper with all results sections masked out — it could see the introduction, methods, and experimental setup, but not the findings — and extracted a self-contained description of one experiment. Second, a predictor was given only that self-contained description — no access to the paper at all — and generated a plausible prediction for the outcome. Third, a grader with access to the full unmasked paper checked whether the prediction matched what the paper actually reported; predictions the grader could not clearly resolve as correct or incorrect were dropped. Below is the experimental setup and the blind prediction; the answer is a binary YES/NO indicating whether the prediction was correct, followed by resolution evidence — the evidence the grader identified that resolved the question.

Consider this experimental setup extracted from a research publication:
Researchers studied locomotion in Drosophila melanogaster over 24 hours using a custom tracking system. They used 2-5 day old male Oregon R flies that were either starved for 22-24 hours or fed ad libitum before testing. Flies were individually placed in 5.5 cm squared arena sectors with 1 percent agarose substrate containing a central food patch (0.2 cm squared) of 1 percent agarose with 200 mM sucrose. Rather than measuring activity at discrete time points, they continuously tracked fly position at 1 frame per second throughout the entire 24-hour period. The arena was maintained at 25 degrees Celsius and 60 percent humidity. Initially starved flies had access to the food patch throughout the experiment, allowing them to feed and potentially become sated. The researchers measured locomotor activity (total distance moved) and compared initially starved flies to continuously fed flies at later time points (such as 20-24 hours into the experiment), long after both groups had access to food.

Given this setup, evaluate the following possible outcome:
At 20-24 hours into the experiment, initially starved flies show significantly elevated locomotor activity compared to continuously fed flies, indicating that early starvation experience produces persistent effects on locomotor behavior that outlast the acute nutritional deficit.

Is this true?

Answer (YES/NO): NO